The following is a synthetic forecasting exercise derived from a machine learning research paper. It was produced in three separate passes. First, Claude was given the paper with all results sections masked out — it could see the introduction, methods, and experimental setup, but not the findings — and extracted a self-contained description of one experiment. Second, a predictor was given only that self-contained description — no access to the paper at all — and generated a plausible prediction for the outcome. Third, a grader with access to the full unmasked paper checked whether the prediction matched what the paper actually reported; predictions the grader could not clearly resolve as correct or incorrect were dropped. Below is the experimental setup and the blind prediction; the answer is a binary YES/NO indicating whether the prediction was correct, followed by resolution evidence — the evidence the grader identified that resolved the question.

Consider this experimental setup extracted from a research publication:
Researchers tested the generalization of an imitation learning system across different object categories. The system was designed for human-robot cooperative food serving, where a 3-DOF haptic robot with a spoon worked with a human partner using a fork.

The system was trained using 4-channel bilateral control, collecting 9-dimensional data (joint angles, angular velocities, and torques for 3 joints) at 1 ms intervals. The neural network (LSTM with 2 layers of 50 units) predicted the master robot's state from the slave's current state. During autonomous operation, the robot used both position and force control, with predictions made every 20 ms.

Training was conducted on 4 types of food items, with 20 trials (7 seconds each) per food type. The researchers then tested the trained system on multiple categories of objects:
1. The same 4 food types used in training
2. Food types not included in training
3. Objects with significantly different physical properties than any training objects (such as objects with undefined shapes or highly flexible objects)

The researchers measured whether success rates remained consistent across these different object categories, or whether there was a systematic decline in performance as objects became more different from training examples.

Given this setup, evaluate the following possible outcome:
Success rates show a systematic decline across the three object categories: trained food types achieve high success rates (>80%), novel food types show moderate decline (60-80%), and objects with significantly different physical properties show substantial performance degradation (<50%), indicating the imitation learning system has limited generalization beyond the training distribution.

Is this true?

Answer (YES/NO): NO